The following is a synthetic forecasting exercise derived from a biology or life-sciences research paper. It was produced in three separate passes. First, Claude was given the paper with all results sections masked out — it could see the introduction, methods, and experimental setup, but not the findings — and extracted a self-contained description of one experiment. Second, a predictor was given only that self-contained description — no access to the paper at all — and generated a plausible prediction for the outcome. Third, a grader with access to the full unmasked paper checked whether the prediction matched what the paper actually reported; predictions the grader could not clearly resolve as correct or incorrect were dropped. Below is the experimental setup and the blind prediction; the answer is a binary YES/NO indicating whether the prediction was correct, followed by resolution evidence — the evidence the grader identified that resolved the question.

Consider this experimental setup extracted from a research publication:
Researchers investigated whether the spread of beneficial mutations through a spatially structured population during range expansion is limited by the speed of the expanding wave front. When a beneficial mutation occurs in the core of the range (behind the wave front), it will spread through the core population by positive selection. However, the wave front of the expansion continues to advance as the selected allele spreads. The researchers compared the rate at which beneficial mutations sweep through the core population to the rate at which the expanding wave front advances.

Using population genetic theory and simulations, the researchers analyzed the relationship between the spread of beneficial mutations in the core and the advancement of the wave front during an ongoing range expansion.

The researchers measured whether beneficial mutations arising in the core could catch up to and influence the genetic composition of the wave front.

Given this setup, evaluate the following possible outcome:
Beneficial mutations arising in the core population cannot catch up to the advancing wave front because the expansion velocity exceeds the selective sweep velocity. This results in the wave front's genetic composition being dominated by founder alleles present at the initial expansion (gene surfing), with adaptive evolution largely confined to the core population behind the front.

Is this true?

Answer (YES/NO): NO